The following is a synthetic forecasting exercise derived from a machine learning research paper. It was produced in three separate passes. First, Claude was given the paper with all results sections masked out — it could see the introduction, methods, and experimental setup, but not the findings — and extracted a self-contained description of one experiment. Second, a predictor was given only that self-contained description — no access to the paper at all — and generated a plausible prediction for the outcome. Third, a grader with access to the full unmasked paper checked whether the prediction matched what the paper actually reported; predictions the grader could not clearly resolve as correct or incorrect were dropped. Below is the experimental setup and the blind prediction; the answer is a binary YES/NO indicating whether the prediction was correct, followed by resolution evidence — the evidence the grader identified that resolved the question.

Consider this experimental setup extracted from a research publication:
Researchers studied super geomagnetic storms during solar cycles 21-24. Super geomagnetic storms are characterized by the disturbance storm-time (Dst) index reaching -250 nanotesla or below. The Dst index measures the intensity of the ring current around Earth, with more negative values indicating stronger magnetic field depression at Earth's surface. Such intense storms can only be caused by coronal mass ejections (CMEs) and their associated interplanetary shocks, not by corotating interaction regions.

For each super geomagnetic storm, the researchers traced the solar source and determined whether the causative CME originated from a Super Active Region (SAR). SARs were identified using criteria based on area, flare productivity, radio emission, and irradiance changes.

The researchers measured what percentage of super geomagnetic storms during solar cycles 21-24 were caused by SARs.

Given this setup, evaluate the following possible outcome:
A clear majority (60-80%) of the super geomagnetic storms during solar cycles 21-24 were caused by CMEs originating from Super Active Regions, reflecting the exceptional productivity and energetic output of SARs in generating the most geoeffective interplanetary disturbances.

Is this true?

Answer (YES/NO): NO